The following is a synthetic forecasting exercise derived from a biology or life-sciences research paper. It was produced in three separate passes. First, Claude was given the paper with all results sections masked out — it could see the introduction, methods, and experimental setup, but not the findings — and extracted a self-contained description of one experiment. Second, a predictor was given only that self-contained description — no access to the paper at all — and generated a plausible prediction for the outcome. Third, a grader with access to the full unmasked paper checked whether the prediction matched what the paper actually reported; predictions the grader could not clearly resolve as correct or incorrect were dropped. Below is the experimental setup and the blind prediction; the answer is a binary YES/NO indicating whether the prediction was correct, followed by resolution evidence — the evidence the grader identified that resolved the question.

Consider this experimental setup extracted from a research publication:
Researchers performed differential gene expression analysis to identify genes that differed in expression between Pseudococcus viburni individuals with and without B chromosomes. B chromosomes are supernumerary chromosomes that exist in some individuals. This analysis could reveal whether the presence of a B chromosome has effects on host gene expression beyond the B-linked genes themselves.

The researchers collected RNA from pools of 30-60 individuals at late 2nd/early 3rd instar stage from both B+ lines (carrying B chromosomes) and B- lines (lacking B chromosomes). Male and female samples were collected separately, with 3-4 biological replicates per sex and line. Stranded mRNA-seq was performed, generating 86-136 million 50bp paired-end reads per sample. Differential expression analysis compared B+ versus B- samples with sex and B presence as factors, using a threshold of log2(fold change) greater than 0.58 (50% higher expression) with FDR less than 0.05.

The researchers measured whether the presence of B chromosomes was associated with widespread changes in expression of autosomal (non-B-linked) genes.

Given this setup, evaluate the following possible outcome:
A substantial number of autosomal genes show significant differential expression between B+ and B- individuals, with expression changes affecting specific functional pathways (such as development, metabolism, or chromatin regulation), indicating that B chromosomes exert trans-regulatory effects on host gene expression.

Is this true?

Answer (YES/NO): YES